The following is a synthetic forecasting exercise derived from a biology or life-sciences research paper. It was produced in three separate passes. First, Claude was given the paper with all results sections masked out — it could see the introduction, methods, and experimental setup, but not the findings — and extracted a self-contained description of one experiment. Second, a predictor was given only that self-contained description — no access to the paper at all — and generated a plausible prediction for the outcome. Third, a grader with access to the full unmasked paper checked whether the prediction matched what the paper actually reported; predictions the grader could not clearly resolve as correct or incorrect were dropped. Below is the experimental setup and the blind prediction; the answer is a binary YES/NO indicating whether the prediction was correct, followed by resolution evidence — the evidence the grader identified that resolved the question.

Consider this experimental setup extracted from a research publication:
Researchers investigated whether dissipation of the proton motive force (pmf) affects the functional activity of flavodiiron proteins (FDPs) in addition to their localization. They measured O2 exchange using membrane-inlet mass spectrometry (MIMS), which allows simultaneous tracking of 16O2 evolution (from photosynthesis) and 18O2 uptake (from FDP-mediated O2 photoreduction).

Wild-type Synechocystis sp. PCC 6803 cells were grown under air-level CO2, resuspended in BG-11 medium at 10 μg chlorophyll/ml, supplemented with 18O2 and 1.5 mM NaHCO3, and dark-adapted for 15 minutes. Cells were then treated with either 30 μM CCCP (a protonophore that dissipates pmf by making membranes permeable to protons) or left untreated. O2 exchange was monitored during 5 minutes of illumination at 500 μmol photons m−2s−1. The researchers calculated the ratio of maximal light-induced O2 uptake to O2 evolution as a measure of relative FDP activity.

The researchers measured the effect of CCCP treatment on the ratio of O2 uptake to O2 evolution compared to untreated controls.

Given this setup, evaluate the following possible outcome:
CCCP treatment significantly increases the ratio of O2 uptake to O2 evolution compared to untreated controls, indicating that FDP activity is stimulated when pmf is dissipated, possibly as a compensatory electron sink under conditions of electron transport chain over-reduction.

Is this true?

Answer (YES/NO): YES